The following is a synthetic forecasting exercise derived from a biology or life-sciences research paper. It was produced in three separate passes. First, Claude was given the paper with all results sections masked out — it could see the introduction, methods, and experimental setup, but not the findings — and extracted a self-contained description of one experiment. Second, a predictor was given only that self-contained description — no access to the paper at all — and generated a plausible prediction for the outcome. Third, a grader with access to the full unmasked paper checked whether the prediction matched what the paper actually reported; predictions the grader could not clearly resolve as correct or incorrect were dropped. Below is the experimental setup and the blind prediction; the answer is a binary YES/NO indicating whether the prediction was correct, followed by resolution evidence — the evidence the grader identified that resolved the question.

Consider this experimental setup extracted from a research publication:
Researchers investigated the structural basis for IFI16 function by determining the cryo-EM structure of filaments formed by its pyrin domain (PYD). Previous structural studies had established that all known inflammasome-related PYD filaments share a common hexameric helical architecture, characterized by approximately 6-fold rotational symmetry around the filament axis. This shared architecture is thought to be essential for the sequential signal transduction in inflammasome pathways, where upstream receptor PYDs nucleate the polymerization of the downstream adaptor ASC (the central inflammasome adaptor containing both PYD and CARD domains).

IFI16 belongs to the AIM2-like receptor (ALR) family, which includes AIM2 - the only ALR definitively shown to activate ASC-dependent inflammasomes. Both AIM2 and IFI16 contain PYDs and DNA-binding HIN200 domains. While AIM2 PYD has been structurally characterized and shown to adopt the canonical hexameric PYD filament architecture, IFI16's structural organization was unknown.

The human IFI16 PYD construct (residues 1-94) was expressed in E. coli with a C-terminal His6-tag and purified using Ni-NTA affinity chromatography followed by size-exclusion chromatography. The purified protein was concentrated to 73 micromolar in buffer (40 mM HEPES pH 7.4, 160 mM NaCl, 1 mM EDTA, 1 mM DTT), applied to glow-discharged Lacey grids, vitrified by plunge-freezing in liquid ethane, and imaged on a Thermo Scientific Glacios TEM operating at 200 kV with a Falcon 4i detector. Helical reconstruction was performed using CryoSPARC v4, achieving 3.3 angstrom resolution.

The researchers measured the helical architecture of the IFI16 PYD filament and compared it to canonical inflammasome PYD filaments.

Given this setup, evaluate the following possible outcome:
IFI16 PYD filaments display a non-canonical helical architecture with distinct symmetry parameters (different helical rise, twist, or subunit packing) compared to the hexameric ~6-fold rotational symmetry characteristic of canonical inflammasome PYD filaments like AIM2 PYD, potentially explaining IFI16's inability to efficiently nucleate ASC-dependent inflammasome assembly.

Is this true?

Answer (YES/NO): YES